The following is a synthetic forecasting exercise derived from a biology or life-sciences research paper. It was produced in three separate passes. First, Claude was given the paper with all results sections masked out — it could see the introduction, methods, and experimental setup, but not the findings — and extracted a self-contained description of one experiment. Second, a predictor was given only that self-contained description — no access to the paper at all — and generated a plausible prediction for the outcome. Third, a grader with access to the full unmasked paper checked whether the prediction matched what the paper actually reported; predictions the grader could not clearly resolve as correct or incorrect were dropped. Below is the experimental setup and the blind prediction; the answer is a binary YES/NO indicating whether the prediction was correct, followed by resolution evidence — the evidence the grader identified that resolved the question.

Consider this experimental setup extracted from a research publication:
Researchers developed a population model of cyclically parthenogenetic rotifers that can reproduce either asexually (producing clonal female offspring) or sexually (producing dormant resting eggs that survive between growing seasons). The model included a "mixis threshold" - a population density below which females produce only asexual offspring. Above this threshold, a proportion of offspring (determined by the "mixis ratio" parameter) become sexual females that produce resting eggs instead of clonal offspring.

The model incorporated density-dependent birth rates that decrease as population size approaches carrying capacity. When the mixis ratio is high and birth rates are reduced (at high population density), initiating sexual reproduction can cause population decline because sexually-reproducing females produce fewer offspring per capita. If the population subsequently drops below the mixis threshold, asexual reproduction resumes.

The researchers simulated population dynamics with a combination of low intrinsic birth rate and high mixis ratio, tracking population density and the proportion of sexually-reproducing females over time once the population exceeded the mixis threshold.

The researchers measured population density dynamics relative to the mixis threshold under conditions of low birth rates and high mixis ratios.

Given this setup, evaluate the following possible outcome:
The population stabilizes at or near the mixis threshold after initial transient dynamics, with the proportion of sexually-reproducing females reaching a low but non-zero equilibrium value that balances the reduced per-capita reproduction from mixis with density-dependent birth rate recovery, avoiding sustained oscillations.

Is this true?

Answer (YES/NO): NO